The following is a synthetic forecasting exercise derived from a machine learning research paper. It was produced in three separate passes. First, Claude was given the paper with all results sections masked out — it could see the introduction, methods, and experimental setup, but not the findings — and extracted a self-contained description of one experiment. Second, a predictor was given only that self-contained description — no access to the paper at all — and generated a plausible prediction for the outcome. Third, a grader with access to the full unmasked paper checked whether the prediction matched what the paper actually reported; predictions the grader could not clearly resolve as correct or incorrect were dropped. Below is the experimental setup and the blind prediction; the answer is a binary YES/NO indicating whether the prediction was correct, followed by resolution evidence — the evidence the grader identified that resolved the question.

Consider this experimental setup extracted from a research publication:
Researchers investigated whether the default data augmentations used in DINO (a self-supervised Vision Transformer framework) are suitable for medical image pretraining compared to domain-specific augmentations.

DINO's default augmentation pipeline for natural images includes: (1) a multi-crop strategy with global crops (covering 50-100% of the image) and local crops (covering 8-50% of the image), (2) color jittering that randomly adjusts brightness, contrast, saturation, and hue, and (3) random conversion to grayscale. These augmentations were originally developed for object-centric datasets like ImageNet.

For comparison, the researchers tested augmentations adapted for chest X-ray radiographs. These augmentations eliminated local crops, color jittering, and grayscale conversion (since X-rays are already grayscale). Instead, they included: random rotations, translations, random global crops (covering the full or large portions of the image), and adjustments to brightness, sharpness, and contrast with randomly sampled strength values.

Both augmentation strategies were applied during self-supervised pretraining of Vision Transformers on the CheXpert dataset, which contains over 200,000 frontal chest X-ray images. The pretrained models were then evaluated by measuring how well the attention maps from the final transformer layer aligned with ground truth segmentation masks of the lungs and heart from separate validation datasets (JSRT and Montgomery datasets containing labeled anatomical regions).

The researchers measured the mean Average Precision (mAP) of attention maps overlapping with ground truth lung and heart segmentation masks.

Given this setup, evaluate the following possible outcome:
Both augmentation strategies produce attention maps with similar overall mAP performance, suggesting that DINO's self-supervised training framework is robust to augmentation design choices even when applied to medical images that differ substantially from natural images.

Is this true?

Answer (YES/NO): NO